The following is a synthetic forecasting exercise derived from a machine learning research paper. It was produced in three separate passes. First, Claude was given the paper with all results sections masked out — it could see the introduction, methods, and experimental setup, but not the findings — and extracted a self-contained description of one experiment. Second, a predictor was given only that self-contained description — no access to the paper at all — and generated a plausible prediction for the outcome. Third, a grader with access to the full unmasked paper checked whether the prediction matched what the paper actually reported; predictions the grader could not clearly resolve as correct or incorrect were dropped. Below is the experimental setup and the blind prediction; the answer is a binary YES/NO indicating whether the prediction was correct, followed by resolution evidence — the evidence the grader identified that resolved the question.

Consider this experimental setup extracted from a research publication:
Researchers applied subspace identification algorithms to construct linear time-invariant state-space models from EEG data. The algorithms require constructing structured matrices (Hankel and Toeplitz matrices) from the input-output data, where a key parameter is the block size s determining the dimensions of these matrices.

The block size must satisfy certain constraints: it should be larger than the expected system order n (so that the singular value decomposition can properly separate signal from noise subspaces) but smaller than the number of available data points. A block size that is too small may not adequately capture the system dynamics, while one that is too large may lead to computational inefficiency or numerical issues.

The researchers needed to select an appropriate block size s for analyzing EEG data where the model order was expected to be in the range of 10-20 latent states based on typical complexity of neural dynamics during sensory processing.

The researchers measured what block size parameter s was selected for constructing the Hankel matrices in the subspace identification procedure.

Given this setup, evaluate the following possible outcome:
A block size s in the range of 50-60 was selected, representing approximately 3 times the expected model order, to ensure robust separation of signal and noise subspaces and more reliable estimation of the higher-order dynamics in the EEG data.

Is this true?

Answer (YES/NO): NO